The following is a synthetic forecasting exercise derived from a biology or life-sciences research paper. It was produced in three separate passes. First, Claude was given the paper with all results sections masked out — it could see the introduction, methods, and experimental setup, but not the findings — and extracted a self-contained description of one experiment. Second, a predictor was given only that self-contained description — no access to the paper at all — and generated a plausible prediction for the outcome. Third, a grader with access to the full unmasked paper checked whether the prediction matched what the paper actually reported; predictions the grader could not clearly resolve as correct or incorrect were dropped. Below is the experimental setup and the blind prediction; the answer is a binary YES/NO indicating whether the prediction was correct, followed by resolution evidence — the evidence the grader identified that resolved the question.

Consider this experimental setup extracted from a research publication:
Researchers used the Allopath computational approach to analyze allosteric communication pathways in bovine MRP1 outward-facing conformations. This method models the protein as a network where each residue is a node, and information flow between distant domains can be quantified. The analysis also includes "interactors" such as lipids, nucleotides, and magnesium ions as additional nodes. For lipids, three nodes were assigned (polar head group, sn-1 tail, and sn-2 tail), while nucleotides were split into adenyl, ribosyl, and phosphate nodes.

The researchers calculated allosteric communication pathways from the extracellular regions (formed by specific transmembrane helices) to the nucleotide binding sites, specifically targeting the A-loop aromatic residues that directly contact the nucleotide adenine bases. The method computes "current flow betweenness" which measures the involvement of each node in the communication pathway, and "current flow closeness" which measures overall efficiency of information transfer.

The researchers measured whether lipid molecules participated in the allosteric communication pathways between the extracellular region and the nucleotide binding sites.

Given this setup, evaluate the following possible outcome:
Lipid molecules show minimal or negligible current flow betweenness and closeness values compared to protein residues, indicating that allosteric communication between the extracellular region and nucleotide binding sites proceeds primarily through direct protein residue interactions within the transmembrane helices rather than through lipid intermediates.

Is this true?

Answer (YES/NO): NO